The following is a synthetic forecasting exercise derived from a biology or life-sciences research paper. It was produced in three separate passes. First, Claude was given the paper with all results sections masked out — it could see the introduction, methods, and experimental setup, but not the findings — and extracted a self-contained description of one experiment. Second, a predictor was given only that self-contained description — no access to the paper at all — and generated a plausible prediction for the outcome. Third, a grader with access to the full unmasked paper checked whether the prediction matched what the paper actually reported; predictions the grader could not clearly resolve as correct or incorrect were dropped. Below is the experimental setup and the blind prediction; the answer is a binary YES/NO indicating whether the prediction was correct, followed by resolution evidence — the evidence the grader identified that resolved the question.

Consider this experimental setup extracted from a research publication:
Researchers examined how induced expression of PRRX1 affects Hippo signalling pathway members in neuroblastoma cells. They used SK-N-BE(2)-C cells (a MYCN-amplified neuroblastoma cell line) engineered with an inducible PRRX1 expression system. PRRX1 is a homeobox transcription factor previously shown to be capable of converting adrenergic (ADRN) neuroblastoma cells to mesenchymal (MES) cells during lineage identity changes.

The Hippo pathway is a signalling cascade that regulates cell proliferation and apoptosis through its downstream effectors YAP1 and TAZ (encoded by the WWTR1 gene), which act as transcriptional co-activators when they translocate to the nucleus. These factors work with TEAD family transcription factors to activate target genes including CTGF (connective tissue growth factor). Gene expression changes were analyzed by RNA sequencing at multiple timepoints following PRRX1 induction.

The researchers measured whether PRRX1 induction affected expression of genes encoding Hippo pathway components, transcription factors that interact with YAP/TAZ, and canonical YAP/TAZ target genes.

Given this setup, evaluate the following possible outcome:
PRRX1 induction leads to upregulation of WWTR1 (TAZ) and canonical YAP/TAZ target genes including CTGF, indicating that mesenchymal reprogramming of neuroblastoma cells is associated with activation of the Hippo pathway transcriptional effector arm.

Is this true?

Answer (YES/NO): YES